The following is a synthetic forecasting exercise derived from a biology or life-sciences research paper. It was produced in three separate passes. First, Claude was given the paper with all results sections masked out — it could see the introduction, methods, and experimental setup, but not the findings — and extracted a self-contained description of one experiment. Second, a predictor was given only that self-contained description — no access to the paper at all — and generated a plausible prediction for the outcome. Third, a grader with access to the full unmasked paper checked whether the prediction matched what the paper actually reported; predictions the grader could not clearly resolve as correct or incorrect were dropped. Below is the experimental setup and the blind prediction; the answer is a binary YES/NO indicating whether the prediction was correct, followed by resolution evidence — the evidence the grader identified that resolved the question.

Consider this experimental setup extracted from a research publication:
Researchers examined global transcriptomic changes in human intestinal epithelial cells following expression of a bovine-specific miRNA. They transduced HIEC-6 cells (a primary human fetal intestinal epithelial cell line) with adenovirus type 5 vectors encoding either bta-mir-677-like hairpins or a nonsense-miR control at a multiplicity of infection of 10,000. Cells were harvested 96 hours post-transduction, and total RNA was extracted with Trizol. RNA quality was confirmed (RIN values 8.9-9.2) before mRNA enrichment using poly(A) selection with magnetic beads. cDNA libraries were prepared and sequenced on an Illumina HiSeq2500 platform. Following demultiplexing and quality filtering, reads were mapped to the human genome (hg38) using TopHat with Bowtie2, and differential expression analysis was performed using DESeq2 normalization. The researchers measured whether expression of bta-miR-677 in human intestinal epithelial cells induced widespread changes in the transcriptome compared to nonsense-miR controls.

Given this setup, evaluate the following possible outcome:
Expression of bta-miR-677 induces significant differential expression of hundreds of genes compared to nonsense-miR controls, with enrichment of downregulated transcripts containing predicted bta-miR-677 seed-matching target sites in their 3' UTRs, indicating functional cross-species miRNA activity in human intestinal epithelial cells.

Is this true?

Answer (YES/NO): NO